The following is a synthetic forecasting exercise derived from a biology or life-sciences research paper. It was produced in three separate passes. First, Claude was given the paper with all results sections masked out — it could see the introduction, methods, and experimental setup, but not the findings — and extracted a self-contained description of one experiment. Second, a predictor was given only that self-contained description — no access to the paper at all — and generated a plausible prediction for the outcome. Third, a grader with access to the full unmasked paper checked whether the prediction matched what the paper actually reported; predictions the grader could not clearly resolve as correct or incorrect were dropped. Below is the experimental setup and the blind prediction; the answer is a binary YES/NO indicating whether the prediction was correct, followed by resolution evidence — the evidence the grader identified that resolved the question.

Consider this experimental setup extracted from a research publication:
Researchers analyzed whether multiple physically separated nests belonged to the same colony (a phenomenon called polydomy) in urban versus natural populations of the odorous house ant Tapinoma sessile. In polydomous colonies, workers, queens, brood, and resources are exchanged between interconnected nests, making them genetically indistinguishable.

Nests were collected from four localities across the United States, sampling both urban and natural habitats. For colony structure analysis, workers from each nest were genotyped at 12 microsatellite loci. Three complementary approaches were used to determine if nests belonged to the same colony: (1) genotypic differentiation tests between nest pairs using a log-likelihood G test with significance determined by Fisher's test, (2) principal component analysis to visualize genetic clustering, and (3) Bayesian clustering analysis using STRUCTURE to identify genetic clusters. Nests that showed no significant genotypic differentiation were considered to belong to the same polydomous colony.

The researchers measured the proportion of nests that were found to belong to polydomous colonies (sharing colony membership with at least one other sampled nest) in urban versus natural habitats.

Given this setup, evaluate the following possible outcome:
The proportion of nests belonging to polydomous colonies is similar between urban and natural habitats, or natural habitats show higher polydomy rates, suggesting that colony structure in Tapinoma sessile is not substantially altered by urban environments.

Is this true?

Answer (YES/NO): NO